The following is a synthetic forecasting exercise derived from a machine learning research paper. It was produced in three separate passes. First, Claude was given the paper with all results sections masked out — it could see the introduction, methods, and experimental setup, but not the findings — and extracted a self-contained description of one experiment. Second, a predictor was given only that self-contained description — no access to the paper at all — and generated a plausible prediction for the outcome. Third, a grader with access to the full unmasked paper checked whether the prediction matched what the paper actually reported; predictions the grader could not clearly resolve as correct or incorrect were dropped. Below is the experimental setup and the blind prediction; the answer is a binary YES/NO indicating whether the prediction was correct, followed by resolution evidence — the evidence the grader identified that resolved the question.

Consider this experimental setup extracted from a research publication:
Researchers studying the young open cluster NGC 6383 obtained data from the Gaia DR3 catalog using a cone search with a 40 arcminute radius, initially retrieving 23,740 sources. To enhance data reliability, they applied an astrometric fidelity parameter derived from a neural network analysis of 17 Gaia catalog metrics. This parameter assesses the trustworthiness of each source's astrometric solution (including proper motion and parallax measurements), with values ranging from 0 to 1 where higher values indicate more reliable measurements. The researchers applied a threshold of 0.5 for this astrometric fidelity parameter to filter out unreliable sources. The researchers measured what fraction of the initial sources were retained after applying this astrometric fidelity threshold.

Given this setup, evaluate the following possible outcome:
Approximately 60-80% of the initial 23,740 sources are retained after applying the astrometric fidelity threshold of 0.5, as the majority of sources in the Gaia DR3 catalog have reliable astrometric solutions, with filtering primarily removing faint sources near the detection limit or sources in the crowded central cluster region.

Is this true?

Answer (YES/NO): YES